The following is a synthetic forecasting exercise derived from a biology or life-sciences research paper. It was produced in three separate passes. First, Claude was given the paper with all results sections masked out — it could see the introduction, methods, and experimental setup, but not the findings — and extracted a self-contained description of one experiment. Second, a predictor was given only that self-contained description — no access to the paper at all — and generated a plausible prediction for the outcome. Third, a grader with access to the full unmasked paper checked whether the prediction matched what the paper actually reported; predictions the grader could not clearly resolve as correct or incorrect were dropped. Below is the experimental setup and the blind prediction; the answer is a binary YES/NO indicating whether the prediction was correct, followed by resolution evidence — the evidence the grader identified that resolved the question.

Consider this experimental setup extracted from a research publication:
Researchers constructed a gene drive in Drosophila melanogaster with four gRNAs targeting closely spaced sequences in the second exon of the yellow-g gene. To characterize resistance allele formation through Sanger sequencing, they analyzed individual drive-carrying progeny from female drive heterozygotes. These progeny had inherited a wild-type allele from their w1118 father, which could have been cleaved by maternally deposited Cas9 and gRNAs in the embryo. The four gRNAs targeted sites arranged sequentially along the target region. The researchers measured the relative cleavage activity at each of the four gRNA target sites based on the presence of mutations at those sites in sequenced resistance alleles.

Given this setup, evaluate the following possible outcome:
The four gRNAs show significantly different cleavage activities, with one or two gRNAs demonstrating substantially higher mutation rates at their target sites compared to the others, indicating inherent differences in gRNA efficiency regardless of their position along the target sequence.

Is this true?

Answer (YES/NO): YES